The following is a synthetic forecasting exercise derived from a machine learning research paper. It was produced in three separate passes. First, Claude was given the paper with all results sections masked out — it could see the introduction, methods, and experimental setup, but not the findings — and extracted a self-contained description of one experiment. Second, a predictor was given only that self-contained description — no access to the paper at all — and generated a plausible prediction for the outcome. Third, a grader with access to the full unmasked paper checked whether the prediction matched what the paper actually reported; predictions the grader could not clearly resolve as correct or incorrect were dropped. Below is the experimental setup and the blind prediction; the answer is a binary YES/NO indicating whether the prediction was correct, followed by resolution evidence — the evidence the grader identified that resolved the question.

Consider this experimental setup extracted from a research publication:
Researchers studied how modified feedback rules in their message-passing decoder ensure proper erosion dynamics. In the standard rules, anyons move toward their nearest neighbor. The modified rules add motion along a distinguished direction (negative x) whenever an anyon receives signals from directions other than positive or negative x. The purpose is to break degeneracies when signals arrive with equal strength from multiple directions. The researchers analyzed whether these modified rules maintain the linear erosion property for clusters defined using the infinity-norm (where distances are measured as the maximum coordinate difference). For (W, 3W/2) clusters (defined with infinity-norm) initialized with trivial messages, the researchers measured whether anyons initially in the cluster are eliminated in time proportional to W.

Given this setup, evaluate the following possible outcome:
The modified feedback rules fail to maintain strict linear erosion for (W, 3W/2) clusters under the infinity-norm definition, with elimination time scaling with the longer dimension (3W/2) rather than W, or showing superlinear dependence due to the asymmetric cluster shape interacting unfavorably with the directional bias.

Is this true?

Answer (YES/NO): NO